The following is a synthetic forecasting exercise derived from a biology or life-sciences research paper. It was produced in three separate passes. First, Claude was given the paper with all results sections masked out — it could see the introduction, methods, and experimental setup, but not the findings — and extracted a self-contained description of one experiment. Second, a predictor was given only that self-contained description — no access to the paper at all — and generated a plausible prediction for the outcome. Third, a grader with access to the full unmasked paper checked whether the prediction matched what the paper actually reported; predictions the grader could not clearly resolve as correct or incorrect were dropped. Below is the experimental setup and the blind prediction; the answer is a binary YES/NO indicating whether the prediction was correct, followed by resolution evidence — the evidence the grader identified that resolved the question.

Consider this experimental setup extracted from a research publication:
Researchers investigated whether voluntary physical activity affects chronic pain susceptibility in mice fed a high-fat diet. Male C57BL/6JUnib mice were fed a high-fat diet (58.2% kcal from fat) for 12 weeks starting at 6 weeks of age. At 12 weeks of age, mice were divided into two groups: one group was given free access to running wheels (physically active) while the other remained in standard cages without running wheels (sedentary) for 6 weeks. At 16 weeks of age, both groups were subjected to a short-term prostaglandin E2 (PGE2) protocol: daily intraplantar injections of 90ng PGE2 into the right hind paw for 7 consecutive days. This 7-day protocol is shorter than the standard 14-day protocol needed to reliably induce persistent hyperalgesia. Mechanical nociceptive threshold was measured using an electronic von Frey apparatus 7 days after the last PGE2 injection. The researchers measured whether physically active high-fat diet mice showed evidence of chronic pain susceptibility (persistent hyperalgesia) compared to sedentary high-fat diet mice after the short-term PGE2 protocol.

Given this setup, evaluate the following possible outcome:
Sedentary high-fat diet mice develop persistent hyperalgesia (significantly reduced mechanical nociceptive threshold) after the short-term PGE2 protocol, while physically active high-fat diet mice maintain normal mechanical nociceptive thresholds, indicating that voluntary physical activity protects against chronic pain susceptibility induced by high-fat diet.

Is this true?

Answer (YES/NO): NO